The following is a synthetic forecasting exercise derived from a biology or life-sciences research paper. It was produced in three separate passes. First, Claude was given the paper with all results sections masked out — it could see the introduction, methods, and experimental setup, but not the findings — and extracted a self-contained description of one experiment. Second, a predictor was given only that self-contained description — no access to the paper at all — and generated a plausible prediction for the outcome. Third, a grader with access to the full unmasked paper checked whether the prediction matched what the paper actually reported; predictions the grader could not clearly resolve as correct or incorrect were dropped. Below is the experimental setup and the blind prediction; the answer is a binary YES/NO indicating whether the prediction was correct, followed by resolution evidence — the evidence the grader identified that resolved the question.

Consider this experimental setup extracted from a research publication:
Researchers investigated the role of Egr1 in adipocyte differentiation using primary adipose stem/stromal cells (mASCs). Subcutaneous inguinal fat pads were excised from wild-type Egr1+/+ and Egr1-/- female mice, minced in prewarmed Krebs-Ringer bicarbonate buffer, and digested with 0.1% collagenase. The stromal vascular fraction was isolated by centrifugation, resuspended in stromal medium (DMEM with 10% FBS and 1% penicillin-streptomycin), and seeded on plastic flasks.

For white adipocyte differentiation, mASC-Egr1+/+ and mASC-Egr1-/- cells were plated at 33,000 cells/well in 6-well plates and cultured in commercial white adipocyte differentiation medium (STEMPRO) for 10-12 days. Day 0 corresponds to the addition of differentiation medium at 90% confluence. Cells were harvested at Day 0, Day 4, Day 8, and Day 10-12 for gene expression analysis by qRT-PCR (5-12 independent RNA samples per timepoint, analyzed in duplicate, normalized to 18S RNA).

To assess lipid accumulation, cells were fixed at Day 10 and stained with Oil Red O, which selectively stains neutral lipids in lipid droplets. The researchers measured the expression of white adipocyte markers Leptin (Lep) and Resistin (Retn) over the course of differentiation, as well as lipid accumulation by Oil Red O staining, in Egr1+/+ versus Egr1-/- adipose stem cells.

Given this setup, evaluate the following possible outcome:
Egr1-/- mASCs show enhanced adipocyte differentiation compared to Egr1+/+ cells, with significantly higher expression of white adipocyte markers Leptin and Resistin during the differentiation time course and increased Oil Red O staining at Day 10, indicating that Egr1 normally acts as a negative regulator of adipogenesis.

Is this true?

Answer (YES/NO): NO